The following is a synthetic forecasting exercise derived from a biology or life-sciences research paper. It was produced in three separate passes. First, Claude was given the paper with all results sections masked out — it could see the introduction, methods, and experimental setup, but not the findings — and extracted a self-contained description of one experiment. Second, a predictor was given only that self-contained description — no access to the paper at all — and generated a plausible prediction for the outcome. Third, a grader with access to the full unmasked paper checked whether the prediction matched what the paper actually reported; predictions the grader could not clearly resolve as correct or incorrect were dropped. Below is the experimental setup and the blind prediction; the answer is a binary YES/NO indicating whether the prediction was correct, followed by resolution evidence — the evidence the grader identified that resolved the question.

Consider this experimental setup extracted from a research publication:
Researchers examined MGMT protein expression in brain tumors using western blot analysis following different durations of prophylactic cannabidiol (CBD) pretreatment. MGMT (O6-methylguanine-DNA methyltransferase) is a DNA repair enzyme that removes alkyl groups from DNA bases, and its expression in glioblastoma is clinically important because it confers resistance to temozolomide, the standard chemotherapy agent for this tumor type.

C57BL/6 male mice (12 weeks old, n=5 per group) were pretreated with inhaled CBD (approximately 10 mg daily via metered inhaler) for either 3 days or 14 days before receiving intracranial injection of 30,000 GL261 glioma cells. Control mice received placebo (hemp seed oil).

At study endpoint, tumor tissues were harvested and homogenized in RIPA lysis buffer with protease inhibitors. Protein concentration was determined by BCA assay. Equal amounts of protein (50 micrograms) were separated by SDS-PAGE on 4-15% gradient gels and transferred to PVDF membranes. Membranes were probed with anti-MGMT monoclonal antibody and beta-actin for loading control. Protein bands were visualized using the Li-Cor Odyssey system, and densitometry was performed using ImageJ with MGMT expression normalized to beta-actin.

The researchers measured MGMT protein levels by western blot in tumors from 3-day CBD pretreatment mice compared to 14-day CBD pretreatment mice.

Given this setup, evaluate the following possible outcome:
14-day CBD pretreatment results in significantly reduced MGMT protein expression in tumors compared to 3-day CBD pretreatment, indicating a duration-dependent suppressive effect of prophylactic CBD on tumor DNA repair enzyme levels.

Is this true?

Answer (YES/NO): YES